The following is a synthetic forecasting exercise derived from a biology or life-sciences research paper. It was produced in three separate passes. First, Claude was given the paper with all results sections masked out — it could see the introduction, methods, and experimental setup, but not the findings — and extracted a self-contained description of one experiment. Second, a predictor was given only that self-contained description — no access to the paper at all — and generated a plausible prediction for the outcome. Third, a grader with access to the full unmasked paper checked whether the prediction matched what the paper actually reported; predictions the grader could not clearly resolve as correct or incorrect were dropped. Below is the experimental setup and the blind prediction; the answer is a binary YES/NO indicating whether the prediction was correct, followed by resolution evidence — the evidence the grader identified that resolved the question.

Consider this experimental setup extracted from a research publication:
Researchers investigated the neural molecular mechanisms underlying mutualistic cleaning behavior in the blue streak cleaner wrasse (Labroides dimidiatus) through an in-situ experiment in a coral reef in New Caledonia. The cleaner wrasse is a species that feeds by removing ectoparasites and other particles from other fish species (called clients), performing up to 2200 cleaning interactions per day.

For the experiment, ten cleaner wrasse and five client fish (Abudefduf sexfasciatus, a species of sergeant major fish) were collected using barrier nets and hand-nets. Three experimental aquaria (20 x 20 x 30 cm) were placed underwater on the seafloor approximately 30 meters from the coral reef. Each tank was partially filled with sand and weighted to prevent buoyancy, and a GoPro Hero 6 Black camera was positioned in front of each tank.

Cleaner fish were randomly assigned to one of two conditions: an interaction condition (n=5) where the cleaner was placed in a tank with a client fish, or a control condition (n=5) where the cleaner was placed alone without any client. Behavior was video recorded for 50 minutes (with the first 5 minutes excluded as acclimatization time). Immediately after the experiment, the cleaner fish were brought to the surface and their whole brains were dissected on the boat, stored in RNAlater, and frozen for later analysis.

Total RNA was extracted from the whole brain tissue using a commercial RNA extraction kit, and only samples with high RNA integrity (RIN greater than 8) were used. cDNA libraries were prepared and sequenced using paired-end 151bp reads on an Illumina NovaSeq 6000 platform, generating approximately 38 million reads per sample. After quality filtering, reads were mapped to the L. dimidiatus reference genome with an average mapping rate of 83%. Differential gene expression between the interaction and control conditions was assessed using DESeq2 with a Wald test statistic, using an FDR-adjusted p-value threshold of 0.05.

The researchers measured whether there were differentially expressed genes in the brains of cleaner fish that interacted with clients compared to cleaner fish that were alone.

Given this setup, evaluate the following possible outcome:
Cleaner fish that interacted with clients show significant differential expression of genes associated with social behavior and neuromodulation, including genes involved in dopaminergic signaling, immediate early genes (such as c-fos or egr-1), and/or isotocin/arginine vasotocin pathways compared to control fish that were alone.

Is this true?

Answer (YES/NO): YES